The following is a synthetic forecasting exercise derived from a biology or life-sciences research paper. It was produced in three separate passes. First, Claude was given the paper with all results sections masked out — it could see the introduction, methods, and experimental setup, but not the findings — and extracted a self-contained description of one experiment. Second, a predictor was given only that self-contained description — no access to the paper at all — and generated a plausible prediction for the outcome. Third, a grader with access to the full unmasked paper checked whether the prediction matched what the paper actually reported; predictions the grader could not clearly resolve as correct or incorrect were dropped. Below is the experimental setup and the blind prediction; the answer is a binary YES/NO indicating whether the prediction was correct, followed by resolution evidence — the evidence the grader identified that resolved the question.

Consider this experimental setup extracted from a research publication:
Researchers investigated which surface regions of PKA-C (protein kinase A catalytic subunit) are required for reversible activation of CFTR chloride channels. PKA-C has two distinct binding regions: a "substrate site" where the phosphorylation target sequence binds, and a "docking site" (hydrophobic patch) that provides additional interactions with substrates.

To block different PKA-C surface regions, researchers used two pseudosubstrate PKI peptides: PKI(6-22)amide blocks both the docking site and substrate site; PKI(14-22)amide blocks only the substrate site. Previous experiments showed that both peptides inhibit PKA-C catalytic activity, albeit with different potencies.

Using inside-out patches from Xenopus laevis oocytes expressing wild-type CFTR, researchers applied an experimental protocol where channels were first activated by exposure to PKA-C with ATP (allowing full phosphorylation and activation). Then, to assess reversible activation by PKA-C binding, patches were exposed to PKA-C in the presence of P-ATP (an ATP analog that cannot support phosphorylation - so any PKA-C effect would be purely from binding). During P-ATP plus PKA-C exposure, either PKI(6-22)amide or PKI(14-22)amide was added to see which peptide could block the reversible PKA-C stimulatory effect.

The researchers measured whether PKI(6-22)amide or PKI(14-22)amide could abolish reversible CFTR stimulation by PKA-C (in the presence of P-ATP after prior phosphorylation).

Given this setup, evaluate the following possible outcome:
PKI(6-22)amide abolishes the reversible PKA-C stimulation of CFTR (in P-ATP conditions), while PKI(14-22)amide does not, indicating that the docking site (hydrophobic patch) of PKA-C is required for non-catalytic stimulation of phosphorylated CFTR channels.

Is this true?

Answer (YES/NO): YES